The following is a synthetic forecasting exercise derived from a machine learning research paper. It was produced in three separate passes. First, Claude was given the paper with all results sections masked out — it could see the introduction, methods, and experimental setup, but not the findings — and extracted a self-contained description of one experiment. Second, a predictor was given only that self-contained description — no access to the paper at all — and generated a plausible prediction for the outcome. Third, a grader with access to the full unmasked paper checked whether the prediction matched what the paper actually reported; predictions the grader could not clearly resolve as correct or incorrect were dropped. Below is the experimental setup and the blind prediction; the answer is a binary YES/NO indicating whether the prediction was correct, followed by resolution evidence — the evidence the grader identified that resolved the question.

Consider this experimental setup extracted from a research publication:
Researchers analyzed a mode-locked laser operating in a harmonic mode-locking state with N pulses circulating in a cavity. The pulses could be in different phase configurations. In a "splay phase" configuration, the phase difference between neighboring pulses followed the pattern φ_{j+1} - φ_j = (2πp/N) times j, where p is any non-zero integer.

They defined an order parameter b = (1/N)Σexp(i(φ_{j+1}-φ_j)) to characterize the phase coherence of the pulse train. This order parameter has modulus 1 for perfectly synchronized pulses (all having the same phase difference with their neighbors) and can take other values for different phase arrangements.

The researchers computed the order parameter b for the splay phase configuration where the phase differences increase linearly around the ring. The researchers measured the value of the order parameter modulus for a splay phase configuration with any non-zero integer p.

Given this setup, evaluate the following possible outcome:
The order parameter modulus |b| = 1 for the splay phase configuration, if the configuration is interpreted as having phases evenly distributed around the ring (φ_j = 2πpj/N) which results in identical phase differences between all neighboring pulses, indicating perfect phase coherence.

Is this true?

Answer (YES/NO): NO